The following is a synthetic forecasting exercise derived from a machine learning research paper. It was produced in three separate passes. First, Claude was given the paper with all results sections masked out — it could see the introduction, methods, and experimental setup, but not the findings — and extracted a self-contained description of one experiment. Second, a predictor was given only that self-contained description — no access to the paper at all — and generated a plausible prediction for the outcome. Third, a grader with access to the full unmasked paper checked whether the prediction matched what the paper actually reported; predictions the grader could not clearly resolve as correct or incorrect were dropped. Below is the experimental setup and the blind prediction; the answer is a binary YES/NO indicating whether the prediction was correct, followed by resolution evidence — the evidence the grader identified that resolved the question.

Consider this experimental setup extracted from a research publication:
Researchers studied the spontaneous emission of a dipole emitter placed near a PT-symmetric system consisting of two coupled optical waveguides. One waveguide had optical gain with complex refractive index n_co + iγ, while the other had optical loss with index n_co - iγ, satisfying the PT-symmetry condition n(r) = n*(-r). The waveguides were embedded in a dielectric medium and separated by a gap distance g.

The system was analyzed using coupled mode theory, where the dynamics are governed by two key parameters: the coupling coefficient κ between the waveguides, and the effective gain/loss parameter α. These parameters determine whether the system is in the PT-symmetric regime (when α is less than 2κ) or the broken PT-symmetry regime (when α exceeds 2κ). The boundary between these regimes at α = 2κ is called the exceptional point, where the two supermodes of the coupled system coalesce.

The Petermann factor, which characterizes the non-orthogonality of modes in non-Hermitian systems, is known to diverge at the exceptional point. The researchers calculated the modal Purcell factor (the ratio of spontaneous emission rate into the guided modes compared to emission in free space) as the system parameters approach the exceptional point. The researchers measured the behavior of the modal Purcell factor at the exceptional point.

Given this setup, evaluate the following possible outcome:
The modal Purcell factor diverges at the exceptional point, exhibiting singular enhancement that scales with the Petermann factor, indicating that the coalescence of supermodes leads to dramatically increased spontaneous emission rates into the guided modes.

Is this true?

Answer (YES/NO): NO